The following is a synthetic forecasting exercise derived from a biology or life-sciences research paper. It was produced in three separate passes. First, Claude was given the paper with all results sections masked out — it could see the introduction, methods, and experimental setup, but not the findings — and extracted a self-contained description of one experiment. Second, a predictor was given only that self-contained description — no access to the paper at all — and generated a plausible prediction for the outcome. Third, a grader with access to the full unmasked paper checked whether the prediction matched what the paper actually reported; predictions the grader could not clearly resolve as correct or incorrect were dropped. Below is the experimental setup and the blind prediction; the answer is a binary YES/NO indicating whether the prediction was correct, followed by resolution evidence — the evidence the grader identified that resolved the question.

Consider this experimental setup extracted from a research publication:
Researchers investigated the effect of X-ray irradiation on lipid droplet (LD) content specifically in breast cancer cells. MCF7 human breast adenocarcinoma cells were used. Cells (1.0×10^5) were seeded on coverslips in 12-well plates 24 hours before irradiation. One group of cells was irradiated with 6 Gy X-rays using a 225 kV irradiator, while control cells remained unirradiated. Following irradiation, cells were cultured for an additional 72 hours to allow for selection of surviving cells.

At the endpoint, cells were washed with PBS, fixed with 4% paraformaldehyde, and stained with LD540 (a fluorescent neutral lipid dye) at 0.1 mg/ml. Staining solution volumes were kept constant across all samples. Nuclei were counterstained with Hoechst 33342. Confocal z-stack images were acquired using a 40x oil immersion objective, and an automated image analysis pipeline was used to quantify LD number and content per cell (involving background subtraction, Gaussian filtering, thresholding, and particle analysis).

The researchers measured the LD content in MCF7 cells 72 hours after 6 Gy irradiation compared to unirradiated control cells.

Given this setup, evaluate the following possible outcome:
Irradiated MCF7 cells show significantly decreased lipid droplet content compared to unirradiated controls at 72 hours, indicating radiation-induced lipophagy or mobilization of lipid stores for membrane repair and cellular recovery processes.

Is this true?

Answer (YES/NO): NO